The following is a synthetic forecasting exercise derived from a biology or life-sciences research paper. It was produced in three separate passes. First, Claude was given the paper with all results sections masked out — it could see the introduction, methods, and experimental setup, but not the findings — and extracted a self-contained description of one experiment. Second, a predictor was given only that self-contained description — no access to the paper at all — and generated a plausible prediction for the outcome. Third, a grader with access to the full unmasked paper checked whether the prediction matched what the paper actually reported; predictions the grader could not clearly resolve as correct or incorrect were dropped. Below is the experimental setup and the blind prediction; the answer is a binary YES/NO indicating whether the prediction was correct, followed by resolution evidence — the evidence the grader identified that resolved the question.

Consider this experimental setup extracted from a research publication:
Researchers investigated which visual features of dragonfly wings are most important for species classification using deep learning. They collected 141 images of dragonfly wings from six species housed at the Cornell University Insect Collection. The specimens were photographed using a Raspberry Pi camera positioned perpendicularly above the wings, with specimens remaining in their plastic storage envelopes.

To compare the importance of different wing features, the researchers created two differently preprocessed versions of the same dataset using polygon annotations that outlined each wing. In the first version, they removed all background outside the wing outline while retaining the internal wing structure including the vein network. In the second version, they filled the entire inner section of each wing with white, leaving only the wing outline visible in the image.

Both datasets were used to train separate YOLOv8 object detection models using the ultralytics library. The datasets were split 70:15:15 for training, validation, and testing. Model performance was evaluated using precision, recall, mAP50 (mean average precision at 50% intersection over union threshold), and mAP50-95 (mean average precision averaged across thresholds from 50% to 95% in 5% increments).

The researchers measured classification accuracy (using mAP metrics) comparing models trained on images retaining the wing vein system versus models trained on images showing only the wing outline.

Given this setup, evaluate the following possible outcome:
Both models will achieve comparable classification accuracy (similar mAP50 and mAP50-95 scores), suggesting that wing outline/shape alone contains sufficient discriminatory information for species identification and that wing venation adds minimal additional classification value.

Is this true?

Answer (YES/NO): NO